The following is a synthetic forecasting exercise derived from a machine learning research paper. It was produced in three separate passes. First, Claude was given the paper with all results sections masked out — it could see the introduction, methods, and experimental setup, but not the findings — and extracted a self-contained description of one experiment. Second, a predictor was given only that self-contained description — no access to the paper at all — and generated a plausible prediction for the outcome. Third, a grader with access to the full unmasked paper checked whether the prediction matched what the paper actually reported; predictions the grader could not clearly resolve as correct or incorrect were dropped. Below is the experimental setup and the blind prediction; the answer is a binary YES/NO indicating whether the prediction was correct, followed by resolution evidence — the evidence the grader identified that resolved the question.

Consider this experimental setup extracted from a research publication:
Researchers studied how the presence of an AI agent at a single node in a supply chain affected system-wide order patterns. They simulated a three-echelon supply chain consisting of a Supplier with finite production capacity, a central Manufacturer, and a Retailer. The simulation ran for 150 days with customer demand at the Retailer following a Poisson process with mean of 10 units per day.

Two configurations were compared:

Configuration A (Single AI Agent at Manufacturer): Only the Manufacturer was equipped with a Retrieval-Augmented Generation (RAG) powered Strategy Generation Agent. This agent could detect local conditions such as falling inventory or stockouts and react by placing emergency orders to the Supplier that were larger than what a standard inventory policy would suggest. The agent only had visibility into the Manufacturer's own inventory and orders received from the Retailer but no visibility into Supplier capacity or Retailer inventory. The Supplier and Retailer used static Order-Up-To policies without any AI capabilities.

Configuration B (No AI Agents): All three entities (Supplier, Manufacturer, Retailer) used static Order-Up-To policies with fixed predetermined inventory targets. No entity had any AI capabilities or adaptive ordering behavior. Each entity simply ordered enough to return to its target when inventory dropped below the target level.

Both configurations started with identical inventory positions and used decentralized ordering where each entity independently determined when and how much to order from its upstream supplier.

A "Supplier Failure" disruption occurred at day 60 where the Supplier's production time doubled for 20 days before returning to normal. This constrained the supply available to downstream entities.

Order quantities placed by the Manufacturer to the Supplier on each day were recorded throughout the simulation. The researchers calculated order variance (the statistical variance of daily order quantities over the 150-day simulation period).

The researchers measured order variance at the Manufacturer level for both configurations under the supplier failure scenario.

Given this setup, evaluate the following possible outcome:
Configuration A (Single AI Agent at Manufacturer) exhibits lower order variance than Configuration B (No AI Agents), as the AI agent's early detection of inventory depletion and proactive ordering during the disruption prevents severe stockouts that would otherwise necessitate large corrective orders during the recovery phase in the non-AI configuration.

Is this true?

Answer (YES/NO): NO